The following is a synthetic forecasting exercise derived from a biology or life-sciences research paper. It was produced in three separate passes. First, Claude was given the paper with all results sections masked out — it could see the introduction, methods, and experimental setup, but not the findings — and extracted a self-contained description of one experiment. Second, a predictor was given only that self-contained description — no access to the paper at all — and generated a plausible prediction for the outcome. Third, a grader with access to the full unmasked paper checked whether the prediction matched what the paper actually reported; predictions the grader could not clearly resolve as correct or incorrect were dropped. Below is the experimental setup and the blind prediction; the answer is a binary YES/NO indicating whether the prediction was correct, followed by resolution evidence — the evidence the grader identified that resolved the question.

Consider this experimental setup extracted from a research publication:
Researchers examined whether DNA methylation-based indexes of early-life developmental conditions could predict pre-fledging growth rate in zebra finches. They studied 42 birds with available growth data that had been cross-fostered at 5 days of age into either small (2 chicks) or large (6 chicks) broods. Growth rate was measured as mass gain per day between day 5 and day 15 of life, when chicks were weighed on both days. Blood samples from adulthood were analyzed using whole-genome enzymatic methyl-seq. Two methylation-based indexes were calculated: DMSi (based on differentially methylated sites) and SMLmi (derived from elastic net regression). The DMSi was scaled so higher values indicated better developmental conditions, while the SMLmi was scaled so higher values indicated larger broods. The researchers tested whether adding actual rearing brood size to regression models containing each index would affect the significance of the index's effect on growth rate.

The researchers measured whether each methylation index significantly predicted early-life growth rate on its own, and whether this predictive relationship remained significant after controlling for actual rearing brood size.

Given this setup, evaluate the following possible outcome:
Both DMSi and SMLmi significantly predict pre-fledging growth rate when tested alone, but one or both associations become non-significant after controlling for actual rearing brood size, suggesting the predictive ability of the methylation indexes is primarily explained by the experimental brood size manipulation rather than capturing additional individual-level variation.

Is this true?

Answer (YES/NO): YES